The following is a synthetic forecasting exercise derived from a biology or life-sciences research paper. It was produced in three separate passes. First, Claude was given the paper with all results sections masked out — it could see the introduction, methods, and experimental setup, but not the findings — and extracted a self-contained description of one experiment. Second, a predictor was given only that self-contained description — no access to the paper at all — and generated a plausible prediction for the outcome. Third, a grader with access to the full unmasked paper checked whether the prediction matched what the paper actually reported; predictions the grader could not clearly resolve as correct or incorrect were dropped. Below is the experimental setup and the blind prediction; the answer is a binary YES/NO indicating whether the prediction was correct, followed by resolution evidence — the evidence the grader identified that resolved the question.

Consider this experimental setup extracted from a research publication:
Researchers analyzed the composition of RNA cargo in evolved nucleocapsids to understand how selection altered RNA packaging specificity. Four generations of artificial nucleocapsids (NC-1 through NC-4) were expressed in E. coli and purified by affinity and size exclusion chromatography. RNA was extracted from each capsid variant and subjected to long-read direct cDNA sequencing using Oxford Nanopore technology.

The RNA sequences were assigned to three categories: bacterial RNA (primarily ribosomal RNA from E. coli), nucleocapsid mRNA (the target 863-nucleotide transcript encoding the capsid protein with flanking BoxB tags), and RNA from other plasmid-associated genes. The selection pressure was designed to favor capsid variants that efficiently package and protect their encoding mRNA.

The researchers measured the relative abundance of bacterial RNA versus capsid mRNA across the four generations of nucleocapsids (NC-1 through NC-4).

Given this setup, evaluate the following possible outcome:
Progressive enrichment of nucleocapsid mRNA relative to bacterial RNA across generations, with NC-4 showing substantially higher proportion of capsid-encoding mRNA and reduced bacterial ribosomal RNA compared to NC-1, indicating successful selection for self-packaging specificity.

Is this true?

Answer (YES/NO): YES